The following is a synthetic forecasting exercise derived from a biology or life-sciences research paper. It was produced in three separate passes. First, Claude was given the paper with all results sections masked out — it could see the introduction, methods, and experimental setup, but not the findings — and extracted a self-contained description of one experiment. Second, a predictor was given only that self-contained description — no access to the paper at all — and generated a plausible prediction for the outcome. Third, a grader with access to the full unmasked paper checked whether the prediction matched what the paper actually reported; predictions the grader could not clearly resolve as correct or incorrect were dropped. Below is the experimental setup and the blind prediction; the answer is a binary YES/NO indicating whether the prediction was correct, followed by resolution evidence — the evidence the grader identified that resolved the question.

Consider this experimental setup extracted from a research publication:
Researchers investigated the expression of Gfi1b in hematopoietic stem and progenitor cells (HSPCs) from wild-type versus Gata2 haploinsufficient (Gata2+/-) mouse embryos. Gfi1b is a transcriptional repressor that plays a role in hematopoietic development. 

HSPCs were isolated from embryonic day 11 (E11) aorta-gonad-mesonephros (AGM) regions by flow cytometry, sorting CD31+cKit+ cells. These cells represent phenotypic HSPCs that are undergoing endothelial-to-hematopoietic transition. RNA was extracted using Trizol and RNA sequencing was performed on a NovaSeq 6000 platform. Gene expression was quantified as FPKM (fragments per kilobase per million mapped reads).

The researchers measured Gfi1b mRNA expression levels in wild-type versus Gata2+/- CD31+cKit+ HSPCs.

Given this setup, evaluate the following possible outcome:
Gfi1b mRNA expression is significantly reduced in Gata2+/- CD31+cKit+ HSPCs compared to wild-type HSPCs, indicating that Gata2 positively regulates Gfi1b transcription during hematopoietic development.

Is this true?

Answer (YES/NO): YES